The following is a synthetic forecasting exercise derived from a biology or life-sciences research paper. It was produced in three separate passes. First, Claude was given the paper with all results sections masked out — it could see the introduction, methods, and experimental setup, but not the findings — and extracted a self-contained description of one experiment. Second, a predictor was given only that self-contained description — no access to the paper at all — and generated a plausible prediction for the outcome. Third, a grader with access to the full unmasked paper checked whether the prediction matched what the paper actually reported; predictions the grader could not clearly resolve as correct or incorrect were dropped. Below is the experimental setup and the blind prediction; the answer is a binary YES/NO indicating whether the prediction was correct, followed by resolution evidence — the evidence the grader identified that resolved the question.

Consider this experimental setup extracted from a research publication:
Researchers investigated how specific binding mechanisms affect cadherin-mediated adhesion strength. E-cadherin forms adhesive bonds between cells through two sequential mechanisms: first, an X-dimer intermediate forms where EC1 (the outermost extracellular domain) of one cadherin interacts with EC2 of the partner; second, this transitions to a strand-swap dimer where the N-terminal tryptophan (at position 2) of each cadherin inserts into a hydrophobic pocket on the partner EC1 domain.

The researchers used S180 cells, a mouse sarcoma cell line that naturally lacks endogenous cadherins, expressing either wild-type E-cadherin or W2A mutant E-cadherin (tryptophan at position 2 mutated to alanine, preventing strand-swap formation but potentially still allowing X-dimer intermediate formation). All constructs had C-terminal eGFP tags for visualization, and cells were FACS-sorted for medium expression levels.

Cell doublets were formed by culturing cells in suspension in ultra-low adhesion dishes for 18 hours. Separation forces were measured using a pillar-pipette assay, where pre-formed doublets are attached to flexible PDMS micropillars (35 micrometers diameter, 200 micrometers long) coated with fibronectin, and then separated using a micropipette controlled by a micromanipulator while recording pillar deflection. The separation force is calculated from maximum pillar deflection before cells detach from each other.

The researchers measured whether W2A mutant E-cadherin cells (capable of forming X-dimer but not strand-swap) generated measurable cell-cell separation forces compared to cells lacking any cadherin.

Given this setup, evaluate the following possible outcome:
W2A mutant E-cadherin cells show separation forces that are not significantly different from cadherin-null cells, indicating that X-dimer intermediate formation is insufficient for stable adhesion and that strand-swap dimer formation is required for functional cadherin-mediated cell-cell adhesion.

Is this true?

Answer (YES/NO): YES